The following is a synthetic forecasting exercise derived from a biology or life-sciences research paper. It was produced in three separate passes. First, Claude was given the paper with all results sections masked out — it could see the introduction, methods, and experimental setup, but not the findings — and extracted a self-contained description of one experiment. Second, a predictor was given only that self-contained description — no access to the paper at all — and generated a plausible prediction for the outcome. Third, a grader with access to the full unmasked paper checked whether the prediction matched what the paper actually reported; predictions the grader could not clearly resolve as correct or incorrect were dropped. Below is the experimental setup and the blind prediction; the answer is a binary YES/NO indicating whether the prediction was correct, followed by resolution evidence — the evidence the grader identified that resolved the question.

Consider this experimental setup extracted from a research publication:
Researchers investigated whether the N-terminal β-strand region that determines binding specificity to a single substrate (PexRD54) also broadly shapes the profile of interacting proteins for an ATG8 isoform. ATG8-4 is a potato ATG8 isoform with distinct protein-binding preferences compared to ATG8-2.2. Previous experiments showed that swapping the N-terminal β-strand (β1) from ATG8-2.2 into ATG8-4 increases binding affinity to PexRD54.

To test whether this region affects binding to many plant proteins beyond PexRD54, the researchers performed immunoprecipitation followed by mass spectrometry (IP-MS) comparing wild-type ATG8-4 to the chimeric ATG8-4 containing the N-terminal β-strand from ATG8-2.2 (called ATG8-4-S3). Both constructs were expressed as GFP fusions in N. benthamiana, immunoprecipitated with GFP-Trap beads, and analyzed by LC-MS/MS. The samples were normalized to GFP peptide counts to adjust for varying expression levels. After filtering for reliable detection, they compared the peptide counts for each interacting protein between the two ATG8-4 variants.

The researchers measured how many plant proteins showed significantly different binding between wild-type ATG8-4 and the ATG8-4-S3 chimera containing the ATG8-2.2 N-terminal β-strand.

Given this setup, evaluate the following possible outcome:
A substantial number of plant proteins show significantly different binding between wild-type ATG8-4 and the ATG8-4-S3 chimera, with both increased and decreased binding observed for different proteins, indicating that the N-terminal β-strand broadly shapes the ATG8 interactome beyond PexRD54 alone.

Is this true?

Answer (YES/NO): YES